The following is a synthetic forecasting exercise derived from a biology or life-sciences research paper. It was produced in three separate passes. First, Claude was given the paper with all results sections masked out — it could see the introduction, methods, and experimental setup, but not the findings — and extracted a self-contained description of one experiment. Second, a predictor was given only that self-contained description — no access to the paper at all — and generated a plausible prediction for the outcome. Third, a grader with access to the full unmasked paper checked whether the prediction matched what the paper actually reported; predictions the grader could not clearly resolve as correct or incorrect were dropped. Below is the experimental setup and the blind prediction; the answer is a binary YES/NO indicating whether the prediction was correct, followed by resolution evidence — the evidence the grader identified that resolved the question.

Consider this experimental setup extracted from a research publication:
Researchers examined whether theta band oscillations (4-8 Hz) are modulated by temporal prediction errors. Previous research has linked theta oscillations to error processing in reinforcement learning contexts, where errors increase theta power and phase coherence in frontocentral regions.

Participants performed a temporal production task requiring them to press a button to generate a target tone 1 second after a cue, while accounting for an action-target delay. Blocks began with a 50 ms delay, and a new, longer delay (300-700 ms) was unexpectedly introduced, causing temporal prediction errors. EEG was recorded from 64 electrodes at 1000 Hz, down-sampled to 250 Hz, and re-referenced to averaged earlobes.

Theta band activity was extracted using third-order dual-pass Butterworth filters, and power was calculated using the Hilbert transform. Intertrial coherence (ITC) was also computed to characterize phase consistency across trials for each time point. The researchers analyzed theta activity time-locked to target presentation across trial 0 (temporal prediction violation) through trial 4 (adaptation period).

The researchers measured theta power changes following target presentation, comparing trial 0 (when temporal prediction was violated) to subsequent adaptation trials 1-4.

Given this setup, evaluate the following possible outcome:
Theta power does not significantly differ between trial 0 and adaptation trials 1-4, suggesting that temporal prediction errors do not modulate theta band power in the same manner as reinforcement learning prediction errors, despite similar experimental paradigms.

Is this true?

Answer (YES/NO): YES